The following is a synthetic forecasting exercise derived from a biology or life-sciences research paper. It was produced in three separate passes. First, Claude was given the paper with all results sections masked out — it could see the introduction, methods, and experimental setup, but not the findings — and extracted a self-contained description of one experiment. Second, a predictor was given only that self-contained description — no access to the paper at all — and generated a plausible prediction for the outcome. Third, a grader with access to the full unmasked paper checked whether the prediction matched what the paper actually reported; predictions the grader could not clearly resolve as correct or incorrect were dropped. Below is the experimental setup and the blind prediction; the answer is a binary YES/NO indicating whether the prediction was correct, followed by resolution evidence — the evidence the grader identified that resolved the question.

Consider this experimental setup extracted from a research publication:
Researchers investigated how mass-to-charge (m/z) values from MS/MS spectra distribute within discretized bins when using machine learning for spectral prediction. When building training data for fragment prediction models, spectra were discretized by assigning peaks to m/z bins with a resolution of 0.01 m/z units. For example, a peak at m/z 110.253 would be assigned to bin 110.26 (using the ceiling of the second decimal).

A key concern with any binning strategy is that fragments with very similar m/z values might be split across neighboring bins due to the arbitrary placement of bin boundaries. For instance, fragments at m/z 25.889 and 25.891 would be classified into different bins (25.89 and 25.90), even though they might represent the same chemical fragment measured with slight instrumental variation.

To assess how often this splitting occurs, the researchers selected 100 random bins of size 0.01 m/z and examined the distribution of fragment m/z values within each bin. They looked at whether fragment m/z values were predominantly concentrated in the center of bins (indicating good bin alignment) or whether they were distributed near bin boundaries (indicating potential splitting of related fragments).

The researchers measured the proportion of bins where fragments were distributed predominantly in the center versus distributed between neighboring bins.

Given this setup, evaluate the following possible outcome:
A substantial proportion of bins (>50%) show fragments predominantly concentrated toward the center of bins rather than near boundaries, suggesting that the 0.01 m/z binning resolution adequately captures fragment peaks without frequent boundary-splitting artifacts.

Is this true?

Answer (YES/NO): NO